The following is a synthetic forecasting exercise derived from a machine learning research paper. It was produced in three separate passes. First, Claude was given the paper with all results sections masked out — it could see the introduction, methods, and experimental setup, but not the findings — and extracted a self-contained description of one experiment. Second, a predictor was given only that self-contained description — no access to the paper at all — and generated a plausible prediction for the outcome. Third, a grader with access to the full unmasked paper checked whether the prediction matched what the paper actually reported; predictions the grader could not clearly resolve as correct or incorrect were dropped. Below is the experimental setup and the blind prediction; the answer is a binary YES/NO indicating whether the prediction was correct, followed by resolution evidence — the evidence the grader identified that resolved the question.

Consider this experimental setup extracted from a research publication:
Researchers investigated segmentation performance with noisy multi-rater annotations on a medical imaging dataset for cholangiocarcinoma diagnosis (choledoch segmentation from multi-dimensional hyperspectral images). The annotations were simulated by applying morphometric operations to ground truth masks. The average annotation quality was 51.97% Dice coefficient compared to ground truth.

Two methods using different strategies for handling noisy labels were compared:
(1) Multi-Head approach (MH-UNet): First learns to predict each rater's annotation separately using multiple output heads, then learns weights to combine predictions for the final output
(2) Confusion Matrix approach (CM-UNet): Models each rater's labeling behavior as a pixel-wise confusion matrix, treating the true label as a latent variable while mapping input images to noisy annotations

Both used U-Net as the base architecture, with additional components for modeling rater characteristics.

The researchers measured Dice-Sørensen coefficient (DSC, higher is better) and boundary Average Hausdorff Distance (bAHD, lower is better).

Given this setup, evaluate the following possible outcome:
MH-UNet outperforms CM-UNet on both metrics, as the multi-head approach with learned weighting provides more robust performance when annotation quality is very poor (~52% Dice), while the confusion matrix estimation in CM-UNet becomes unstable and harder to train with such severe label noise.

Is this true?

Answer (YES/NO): NO